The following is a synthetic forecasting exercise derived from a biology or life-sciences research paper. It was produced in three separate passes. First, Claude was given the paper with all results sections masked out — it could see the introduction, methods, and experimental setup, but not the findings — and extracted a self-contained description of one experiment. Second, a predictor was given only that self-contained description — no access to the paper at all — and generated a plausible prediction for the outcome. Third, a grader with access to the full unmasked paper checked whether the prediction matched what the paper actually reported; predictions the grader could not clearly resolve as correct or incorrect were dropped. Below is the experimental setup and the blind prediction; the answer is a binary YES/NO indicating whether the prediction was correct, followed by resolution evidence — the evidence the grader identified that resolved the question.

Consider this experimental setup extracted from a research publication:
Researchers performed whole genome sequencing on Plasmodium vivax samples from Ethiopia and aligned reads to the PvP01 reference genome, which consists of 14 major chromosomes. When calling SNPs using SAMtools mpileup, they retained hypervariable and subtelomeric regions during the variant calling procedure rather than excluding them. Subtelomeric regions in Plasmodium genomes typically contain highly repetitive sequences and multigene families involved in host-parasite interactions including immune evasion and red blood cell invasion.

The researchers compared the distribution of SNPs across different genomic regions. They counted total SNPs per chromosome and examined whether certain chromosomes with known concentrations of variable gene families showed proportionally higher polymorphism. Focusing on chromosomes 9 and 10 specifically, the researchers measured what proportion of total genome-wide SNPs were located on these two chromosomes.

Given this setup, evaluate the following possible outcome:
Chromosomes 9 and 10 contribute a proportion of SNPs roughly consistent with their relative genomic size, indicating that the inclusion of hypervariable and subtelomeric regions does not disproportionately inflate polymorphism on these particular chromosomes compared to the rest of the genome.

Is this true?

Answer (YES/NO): NO